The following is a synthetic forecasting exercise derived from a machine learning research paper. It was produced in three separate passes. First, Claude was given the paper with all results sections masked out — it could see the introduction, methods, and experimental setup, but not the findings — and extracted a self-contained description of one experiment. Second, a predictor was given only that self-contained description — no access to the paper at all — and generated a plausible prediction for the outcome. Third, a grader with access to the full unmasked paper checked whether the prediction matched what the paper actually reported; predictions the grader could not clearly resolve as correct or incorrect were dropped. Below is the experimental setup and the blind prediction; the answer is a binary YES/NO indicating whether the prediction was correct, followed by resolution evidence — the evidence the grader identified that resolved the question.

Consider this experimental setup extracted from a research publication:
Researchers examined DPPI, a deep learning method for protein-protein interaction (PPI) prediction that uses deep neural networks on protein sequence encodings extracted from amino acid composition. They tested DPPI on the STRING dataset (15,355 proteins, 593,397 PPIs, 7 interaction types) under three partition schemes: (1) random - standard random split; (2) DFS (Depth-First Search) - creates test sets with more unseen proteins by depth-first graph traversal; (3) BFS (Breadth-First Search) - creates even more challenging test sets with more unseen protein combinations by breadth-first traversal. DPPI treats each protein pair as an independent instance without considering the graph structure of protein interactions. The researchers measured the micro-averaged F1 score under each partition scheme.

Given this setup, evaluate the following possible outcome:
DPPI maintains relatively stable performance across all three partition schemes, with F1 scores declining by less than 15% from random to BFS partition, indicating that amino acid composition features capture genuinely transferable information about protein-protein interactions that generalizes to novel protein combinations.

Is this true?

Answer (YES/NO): NO